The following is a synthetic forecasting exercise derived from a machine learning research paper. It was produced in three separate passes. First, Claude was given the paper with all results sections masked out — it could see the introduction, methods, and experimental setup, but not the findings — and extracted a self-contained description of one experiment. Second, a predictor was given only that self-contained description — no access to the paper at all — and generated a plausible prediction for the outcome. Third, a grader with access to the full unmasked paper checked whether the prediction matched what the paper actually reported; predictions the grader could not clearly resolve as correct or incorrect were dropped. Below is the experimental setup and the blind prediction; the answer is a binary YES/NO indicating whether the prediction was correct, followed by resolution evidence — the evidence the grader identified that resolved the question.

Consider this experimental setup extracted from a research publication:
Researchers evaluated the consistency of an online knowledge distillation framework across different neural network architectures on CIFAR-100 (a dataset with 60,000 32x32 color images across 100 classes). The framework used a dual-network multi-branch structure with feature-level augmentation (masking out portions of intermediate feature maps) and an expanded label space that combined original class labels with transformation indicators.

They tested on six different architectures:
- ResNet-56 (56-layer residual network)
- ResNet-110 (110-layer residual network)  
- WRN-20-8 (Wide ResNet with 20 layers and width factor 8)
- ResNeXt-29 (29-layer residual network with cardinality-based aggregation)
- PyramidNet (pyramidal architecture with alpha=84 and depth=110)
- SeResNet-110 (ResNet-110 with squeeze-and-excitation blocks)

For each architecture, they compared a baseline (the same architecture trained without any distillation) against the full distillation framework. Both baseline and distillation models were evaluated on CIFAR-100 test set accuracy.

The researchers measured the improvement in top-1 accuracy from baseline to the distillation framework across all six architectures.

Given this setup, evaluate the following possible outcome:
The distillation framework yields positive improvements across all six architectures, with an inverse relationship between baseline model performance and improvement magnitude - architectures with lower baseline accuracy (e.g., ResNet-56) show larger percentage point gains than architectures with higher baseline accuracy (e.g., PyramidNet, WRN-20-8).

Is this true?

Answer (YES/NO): NO